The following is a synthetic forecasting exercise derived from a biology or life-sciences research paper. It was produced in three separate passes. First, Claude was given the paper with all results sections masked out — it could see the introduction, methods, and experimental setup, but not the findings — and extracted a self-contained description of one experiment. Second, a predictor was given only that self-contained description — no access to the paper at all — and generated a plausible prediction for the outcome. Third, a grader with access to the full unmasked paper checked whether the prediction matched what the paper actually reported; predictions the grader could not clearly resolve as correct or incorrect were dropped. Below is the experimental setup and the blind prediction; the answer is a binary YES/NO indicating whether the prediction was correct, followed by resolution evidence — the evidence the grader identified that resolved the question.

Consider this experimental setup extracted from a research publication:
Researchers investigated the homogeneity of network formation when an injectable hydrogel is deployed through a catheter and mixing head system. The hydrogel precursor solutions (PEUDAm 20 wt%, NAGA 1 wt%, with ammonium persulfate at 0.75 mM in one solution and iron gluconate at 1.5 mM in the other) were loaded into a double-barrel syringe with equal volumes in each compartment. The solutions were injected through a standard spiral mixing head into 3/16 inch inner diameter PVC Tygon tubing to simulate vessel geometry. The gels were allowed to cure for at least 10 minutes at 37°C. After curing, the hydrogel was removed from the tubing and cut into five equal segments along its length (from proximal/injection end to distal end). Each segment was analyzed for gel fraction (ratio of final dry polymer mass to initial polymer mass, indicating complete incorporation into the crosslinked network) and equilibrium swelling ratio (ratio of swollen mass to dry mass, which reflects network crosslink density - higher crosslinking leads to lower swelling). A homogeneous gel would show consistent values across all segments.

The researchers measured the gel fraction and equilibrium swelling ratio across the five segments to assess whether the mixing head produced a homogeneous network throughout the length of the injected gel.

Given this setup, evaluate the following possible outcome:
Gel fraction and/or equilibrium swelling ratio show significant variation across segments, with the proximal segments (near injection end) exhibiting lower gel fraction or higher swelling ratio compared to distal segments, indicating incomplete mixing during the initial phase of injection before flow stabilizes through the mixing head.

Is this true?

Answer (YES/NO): NO